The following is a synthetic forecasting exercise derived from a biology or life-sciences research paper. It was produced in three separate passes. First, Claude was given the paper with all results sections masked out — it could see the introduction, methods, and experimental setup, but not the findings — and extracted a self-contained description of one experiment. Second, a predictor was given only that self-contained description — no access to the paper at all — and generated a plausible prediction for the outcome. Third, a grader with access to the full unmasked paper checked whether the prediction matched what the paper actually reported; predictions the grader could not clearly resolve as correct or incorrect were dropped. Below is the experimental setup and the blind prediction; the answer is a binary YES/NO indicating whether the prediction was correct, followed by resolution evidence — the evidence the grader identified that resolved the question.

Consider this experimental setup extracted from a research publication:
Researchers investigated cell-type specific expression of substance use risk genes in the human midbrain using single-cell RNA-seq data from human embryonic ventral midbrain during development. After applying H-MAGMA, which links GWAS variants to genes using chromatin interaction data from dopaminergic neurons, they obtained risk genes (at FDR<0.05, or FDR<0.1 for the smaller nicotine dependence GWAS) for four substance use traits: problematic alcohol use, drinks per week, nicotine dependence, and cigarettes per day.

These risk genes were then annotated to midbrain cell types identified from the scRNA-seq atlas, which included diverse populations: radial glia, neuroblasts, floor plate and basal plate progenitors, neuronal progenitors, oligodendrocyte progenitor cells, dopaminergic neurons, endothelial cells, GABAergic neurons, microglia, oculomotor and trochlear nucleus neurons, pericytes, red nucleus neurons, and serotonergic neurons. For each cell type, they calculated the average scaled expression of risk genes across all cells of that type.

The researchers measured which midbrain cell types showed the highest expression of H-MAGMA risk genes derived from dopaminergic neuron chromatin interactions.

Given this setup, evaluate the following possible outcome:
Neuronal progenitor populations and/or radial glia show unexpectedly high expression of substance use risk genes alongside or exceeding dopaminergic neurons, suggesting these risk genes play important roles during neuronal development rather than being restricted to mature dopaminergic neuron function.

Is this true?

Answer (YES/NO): NO